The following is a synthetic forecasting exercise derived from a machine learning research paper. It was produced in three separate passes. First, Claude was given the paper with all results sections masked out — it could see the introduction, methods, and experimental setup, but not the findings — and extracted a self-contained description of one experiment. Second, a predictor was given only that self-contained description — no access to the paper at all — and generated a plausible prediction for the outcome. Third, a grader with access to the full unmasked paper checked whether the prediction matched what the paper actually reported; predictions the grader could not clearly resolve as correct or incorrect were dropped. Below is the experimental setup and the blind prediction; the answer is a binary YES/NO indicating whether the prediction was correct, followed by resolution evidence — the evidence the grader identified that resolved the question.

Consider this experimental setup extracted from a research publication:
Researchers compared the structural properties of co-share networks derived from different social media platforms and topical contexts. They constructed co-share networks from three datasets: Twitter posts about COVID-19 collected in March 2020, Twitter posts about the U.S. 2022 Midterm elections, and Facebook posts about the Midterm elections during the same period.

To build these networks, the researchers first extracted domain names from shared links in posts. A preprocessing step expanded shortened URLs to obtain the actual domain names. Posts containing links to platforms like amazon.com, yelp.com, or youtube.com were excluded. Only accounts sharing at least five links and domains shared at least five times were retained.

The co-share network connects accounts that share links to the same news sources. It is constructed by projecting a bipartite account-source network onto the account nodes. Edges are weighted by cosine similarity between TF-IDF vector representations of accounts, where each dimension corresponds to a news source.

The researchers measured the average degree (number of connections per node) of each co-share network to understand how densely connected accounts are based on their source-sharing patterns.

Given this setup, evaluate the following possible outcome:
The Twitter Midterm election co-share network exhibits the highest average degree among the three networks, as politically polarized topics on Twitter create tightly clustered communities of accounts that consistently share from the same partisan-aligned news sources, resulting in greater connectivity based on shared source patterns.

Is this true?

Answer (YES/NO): NO